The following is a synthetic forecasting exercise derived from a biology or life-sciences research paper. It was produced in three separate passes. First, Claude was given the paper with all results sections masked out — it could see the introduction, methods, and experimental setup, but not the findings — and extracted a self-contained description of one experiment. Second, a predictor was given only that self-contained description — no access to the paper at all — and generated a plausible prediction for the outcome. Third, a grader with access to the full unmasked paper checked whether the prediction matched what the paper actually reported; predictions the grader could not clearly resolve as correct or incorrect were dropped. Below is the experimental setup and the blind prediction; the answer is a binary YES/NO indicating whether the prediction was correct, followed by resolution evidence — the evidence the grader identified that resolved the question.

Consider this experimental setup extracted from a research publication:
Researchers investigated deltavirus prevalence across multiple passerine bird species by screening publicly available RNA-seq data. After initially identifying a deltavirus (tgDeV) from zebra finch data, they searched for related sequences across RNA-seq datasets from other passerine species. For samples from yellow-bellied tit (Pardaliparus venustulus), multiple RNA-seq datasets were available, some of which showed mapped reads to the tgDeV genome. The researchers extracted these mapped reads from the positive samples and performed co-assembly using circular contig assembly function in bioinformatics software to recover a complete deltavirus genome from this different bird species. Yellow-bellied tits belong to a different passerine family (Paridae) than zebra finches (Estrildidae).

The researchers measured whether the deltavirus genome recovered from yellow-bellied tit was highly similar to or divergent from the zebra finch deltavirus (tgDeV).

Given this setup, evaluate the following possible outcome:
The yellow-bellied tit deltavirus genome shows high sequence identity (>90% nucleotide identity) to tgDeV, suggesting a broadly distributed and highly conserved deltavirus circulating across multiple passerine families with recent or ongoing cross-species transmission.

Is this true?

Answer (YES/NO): YES